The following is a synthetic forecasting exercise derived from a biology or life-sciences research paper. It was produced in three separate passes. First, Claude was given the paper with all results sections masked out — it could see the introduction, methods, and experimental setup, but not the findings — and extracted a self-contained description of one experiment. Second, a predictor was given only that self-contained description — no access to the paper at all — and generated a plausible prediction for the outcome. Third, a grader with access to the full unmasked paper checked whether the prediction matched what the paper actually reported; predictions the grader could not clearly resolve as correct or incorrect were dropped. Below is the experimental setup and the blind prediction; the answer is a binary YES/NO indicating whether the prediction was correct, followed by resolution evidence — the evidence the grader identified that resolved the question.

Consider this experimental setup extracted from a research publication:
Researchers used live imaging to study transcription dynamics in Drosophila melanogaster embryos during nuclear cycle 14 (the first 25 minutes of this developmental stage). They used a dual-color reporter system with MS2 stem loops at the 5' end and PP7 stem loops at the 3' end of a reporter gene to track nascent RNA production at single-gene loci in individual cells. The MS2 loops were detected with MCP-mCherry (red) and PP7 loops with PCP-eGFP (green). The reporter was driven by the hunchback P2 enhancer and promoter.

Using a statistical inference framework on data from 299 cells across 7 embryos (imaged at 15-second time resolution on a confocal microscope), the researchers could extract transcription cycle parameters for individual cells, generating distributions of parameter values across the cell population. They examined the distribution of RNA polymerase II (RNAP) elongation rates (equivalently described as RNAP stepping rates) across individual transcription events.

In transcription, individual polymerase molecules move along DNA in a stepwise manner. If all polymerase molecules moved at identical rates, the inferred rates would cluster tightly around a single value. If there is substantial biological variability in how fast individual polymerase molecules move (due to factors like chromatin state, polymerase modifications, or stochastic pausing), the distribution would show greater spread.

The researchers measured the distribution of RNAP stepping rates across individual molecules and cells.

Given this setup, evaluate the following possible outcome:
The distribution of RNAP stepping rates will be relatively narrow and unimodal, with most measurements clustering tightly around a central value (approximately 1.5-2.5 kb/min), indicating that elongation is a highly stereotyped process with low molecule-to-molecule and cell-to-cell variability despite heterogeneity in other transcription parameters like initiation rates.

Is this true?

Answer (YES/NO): NO